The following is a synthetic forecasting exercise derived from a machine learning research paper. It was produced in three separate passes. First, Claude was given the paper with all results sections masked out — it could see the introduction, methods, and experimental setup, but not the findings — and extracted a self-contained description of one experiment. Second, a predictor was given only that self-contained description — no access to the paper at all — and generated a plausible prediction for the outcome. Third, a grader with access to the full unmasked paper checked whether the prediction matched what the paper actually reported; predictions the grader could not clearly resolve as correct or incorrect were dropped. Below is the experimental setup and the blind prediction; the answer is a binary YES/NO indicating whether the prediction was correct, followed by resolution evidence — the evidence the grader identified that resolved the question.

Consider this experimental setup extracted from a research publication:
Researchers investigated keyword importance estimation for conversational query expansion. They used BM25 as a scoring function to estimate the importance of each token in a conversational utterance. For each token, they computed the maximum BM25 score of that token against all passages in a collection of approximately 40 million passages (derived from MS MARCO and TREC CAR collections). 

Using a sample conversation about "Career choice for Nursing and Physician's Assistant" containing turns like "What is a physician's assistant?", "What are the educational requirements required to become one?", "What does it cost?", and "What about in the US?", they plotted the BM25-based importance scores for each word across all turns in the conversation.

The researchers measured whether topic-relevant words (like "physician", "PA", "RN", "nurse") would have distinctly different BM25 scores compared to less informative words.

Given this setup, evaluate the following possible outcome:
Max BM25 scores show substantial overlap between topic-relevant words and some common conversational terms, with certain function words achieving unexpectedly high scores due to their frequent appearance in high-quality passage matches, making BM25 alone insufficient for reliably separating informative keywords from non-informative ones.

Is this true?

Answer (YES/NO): NO